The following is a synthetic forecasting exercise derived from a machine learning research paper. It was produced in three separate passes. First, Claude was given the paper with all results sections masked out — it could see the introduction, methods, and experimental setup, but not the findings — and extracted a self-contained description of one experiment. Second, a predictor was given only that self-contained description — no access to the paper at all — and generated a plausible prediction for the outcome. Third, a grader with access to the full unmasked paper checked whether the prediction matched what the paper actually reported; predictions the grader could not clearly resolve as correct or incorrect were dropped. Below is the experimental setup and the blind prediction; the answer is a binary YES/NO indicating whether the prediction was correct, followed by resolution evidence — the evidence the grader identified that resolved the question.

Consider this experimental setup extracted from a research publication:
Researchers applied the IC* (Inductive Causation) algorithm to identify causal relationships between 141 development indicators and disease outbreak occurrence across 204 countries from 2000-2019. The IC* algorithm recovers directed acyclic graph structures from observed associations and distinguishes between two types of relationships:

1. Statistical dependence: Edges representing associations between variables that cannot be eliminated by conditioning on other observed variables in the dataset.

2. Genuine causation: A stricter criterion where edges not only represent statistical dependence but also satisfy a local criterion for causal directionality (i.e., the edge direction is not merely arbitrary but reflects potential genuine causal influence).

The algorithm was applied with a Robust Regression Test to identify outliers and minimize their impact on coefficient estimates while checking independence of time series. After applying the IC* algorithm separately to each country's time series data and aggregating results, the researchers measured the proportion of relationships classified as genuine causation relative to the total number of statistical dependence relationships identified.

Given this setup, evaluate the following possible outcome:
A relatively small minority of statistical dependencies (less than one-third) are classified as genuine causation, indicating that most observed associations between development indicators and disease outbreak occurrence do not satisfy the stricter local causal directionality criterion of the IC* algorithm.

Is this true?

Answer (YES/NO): YES